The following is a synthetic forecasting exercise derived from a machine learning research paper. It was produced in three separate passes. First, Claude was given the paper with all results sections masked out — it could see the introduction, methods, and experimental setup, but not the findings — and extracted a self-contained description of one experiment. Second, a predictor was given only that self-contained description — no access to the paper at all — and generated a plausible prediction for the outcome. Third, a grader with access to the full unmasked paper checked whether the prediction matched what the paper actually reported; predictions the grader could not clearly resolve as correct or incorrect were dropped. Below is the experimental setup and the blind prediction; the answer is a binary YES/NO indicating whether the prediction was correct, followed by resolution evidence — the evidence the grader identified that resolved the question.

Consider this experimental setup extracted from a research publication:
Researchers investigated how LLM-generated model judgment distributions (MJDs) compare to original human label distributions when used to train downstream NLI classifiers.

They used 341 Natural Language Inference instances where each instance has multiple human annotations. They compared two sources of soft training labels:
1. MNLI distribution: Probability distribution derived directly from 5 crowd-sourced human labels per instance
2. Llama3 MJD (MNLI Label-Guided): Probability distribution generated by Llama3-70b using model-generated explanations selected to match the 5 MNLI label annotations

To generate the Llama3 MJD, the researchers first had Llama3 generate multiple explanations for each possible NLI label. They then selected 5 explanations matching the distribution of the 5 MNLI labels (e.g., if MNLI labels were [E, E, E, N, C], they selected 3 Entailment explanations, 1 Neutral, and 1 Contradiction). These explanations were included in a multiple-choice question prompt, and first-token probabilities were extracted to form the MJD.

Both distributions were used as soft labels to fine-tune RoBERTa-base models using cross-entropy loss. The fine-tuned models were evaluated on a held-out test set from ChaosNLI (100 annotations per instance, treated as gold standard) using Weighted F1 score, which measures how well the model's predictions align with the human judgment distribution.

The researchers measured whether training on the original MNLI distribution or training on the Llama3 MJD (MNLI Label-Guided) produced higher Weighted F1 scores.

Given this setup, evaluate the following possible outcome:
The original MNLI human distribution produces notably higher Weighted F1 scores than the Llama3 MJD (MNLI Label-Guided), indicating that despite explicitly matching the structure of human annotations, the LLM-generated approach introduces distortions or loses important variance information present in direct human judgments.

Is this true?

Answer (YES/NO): NO